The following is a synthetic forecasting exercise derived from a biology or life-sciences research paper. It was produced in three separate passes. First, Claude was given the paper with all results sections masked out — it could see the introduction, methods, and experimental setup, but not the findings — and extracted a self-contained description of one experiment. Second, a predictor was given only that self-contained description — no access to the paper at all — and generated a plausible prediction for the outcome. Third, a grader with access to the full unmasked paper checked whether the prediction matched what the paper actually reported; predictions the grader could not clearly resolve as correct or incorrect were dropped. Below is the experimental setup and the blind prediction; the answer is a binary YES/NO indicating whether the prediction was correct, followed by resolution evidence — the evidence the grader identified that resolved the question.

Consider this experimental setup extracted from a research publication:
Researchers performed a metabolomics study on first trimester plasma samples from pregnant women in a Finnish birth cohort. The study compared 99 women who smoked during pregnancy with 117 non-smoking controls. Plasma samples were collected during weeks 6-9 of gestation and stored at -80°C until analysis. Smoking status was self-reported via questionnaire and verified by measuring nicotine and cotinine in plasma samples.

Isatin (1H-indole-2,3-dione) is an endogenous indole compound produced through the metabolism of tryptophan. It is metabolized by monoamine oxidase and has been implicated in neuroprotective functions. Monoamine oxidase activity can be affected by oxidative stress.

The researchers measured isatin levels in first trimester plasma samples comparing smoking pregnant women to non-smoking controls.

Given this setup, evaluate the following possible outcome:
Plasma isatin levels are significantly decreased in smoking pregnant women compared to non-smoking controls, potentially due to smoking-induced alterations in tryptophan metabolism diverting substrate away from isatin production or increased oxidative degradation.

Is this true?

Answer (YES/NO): YES